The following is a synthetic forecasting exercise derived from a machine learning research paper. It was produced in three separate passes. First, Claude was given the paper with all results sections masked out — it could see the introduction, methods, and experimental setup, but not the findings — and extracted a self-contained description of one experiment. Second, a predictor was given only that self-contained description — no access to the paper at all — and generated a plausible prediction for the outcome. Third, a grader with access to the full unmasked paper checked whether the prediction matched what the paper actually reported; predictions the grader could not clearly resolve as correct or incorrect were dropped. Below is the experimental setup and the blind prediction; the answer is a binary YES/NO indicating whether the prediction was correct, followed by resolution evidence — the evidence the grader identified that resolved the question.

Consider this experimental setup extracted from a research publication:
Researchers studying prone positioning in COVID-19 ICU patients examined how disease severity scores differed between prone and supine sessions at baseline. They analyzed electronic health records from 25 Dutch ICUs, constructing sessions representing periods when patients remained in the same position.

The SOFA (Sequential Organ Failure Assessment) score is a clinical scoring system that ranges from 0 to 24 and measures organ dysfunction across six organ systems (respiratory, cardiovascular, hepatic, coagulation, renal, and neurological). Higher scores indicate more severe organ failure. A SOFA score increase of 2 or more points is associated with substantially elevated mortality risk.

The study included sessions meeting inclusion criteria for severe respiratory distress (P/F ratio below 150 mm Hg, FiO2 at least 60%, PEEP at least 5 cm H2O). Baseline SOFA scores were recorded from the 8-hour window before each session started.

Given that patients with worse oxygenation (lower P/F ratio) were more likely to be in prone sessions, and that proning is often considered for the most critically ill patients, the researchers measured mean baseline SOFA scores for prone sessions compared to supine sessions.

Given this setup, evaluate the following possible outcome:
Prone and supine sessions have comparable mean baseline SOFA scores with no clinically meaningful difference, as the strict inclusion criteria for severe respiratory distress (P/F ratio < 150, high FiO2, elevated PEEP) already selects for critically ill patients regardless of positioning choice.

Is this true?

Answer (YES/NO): NO